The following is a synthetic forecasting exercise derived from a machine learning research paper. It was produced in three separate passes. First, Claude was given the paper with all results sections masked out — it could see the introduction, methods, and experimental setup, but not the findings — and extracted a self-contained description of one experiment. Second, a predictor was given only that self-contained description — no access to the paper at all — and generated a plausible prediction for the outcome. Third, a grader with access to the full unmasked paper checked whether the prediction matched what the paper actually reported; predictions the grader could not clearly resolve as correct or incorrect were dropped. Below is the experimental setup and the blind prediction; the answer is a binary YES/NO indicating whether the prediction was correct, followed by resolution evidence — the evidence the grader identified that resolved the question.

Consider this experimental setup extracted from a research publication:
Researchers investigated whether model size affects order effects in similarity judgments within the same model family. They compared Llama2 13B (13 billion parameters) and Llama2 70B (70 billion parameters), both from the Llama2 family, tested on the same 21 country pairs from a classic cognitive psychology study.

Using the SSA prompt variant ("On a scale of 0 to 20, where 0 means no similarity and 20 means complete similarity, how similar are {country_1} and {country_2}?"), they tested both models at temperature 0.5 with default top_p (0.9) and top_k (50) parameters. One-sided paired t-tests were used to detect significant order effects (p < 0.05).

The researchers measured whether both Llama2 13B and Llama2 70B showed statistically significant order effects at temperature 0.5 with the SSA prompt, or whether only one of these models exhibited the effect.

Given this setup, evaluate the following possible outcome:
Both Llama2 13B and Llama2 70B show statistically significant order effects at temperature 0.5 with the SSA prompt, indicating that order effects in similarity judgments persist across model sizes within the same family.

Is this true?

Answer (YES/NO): NO